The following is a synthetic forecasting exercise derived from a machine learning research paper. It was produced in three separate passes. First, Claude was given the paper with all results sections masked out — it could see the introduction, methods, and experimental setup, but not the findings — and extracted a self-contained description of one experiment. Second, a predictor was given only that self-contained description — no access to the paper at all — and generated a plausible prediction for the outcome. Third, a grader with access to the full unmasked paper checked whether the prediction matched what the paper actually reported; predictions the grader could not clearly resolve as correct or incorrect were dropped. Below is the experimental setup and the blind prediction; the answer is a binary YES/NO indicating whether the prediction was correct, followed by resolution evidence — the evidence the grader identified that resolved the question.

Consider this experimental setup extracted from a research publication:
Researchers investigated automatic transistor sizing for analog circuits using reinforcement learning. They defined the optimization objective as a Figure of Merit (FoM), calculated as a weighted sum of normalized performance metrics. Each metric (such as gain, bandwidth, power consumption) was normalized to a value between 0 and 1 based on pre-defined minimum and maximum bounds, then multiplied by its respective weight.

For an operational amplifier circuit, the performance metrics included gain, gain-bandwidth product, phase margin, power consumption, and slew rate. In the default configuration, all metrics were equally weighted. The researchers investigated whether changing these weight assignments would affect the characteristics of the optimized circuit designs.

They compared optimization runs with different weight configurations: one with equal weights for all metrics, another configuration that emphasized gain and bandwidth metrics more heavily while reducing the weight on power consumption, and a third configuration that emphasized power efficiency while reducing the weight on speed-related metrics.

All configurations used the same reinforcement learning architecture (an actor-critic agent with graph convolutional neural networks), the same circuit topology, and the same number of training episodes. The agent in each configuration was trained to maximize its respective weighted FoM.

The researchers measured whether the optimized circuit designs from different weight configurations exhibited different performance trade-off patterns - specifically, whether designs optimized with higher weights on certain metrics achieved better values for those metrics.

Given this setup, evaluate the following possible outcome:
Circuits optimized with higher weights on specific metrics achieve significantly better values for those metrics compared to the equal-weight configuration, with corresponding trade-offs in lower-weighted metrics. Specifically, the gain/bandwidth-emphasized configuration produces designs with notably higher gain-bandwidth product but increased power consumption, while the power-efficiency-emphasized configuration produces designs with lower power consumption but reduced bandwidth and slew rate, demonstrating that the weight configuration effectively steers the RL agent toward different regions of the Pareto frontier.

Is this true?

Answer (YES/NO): YES